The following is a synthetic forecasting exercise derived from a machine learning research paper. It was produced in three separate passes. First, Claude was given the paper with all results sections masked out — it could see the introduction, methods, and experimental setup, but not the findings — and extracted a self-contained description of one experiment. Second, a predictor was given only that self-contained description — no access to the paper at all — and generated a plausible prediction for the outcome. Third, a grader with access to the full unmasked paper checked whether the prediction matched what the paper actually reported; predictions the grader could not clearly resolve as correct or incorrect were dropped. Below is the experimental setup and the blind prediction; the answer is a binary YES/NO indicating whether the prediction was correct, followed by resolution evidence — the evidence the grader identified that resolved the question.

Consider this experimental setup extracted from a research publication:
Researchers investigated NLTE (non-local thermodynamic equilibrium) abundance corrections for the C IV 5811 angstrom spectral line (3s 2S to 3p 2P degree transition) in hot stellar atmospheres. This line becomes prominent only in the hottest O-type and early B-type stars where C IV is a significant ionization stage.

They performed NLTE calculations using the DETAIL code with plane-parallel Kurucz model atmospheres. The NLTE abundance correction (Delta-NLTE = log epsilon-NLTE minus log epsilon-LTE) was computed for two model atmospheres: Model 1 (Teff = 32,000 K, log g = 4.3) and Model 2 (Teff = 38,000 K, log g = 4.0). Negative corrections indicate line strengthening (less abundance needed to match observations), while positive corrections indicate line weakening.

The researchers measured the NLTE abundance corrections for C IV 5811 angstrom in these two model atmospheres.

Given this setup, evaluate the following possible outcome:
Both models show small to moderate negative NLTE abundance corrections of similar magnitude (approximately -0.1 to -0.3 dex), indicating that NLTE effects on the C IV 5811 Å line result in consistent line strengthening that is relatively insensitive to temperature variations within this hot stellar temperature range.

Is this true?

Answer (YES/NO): NO